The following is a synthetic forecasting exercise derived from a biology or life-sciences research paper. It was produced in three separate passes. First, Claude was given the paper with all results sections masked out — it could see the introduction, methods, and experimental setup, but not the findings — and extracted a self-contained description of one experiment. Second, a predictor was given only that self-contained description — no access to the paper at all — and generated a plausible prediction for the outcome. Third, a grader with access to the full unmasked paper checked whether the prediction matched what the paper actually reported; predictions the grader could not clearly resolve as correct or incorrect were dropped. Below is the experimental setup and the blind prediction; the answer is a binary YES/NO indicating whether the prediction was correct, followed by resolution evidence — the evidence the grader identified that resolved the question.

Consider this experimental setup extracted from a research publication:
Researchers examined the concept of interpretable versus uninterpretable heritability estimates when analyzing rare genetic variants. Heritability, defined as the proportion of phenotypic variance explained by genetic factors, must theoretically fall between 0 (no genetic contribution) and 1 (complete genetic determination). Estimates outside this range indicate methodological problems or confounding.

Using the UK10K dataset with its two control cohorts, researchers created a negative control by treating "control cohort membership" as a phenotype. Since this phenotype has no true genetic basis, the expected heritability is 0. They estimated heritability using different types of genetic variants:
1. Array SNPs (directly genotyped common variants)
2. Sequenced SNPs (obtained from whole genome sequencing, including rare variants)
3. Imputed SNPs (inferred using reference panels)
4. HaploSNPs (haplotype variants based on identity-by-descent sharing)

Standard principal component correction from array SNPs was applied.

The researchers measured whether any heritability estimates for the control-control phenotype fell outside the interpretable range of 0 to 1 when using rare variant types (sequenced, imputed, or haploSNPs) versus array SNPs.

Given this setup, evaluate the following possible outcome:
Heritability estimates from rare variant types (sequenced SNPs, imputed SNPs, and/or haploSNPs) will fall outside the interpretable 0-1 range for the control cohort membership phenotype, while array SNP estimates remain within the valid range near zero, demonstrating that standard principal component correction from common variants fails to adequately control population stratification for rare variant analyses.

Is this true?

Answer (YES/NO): NO